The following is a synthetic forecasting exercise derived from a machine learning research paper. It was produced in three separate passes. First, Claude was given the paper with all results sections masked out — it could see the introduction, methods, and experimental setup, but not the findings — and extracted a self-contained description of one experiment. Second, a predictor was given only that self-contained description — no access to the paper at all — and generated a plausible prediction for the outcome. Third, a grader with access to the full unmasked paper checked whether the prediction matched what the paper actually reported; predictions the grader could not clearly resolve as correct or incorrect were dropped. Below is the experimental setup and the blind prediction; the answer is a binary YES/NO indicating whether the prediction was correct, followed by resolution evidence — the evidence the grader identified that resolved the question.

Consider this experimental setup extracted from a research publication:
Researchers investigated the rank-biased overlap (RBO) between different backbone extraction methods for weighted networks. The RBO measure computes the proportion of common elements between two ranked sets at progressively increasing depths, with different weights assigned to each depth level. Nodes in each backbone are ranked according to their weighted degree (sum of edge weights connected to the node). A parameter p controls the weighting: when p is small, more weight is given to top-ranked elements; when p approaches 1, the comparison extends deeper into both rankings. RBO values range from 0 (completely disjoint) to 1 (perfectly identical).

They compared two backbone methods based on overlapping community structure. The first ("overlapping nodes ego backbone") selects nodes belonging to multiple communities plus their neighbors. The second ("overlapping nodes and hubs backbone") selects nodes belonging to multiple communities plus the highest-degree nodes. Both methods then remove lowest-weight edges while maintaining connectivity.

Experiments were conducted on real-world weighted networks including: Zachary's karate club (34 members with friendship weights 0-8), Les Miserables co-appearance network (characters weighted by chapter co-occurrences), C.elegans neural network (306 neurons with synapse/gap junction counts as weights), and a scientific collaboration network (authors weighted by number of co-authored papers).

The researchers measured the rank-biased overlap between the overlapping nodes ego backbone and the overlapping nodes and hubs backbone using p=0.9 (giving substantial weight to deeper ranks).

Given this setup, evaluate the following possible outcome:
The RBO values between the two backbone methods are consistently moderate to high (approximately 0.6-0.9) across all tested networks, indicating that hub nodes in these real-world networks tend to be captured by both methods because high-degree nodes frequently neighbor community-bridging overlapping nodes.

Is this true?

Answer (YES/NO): NO